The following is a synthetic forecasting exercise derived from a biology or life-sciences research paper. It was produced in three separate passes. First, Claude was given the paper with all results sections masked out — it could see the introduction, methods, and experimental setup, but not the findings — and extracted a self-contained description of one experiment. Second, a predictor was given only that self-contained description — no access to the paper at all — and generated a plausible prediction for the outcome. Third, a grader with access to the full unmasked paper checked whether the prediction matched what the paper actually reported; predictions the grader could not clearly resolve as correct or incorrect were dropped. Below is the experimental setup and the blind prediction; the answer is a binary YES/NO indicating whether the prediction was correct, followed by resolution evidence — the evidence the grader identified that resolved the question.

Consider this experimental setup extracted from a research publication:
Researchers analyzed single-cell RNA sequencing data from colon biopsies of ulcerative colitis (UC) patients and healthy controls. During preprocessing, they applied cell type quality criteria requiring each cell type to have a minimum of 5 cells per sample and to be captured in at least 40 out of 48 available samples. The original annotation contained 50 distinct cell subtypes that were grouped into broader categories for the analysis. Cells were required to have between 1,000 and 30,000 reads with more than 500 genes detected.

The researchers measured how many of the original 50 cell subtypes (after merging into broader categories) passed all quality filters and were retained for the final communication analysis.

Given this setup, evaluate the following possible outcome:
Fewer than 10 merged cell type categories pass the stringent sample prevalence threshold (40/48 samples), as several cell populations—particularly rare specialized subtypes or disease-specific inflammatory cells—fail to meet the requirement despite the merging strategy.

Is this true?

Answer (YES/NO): NO